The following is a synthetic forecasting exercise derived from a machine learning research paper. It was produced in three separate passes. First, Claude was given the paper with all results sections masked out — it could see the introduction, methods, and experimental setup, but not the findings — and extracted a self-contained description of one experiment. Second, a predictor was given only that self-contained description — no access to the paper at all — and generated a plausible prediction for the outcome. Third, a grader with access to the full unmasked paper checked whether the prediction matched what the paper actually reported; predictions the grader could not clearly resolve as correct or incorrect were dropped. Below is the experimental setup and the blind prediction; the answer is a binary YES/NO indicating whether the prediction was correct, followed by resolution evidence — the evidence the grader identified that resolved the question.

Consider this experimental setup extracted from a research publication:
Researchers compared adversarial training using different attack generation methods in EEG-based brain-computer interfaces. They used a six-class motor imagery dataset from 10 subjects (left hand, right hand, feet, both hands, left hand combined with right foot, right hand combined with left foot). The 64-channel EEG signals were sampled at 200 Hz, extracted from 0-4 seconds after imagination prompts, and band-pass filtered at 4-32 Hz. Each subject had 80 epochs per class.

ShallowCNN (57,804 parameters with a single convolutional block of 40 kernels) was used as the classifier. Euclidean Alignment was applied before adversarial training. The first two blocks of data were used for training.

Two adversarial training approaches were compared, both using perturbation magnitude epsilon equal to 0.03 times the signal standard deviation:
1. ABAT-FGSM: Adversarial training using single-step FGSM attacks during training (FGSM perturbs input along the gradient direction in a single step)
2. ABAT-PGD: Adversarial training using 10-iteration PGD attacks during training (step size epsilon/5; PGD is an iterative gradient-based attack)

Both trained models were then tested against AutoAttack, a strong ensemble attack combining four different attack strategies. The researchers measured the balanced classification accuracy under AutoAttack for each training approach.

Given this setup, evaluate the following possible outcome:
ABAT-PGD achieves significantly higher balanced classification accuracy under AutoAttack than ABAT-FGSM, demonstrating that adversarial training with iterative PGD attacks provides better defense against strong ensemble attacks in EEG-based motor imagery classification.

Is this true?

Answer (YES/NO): NO